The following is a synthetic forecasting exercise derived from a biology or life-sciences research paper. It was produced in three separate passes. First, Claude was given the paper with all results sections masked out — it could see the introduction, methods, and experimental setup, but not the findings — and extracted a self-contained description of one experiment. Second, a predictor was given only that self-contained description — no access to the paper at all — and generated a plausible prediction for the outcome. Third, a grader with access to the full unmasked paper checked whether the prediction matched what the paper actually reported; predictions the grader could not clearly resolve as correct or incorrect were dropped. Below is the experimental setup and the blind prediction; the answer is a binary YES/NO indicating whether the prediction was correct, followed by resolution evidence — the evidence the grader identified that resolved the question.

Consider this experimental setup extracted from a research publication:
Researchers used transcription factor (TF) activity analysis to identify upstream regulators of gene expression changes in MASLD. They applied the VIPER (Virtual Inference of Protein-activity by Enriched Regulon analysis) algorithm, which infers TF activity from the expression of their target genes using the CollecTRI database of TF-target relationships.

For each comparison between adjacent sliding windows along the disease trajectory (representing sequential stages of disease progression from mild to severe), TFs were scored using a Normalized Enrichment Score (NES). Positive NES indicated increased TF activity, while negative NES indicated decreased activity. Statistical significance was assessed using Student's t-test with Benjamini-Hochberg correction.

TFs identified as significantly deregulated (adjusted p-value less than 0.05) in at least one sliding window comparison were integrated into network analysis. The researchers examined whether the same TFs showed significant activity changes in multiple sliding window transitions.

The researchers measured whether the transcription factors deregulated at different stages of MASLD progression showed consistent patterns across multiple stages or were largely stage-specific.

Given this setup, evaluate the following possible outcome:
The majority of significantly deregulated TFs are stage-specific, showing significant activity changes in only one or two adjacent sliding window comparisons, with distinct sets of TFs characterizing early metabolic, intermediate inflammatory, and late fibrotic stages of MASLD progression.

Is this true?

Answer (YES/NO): NO